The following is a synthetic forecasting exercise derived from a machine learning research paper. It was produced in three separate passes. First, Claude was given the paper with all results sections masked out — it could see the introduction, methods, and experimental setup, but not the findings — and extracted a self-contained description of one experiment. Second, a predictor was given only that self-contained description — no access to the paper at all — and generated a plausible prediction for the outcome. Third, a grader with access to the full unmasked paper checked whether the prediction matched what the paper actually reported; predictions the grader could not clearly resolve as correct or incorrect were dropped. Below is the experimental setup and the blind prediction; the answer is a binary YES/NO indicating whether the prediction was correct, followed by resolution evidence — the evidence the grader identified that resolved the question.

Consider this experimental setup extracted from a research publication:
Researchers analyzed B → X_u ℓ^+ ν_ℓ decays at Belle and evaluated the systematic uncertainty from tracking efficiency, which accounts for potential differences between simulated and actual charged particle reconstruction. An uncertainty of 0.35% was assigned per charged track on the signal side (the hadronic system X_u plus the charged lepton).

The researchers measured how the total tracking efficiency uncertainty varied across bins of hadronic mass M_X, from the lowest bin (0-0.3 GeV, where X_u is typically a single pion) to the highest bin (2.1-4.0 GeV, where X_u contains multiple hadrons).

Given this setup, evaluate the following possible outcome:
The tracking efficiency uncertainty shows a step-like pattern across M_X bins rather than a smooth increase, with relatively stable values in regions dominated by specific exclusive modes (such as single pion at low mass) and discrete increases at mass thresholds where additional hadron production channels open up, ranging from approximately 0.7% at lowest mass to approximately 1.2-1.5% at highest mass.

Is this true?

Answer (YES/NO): NO